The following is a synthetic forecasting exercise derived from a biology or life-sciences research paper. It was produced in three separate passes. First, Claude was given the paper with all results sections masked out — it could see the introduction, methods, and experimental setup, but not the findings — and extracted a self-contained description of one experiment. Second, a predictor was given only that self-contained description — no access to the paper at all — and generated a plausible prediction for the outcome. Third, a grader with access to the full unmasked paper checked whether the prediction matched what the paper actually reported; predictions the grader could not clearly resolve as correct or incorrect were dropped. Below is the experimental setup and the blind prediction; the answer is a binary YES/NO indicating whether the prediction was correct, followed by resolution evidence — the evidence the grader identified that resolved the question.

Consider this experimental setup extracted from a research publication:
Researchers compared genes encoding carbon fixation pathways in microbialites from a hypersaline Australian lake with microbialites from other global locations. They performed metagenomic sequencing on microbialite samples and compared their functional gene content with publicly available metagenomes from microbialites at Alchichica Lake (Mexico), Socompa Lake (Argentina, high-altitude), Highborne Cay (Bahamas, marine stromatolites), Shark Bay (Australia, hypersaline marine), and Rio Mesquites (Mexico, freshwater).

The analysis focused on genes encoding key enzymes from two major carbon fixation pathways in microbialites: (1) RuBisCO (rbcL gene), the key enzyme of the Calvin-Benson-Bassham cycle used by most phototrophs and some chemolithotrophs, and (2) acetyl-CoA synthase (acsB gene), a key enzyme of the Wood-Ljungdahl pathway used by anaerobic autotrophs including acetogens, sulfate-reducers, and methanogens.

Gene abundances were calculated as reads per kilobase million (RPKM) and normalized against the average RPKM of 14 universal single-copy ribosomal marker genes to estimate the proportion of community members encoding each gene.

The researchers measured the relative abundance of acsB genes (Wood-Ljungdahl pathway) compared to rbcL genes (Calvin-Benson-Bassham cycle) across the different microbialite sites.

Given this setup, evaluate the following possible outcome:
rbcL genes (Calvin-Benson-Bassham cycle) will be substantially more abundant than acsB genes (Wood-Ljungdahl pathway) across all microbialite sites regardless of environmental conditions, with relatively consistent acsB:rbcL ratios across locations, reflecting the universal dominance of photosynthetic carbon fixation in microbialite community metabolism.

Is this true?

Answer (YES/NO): NO